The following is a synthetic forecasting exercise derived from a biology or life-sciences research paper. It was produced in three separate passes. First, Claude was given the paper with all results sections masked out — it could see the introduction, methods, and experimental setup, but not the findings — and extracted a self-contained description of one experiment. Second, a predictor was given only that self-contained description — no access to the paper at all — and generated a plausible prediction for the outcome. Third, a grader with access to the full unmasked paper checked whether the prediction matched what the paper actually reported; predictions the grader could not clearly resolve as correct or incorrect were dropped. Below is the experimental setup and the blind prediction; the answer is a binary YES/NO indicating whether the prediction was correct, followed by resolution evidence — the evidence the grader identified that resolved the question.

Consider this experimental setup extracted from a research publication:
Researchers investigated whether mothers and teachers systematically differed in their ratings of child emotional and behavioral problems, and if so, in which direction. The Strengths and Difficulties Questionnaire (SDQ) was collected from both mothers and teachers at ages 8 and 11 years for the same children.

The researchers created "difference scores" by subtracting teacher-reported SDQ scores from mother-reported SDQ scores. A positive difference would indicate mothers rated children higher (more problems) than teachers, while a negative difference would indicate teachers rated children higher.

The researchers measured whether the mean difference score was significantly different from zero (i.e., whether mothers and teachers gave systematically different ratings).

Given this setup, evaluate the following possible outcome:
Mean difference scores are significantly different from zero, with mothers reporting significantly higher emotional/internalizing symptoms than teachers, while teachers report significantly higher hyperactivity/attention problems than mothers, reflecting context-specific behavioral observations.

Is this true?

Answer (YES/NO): NO